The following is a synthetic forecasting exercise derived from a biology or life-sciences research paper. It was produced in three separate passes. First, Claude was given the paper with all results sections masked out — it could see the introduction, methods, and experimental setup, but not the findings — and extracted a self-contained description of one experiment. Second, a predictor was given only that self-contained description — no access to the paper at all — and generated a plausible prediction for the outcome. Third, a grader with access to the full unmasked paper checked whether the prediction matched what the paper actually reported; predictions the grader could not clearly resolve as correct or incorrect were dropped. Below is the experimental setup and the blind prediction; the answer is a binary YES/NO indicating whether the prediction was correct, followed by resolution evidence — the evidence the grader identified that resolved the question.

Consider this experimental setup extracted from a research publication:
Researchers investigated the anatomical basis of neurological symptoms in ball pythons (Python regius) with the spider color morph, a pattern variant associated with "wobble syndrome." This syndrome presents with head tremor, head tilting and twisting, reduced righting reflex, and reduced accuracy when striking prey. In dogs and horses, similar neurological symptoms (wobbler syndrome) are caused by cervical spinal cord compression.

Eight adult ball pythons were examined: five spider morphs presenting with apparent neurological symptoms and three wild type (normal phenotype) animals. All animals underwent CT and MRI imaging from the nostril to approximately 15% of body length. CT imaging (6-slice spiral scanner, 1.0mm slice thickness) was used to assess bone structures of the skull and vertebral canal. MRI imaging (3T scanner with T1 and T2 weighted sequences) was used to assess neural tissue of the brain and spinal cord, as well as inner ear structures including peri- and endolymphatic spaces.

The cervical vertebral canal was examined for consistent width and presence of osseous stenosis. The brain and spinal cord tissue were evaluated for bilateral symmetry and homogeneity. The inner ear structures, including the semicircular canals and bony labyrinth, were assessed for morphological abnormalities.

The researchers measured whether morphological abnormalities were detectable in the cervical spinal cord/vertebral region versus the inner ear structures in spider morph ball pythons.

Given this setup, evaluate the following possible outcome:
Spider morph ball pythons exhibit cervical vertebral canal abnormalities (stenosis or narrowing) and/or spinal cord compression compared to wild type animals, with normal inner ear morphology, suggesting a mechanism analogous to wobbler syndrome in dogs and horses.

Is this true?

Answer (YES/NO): NO